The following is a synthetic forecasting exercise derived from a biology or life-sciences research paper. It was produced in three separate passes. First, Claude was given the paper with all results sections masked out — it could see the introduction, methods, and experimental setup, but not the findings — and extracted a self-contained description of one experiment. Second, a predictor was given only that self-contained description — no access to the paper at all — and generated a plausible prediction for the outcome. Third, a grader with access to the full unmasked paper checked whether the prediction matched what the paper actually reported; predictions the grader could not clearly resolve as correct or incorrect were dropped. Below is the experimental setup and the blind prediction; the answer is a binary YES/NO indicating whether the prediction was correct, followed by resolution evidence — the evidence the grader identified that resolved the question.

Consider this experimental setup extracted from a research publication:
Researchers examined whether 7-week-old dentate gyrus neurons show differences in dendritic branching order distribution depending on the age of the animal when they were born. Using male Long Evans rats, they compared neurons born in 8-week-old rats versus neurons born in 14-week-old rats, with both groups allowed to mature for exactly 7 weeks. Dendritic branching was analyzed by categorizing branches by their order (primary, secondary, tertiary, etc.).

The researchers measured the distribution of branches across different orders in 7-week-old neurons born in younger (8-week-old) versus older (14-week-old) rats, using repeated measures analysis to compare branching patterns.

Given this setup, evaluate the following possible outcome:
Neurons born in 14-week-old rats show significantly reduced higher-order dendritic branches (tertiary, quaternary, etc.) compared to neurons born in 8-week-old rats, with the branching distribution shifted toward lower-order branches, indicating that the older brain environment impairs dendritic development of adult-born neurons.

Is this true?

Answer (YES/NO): NO